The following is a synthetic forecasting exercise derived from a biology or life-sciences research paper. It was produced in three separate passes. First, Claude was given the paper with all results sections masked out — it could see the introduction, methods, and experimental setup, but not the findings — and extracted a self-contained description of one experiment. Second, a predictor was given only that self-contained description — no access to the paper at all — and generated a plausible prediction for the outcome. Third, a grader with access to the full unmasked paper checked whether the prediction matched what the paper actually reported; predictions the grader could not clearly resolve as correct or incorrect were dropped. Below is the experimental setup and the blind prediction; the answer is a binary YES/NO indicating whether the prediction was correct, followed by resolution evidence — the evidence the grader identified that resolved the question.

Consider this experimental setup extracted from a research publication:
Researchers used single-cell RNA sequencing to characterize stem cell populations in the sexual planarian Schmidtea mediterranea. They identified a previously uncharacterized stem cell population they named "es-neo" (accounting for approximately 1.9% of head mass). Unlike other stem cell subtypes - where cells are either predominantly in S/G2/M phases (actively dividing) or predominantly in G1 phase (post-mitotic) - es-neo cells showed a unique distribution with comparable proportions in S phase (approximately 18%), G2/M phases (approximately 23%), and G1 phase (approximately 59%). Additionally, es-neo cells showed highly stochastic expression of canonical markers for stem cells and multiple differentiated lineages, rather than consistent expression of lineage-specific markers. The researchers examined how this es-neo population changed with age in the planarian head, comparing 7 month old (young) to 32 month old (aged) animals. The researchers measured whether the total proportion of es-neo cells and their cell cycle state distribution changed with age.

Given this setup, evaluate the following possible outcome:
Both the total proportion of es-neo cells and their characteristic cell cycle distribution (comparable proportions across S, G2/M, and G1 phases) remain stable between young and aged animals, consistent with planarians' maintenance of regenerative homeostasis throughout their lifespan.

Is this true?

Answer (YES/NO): NO